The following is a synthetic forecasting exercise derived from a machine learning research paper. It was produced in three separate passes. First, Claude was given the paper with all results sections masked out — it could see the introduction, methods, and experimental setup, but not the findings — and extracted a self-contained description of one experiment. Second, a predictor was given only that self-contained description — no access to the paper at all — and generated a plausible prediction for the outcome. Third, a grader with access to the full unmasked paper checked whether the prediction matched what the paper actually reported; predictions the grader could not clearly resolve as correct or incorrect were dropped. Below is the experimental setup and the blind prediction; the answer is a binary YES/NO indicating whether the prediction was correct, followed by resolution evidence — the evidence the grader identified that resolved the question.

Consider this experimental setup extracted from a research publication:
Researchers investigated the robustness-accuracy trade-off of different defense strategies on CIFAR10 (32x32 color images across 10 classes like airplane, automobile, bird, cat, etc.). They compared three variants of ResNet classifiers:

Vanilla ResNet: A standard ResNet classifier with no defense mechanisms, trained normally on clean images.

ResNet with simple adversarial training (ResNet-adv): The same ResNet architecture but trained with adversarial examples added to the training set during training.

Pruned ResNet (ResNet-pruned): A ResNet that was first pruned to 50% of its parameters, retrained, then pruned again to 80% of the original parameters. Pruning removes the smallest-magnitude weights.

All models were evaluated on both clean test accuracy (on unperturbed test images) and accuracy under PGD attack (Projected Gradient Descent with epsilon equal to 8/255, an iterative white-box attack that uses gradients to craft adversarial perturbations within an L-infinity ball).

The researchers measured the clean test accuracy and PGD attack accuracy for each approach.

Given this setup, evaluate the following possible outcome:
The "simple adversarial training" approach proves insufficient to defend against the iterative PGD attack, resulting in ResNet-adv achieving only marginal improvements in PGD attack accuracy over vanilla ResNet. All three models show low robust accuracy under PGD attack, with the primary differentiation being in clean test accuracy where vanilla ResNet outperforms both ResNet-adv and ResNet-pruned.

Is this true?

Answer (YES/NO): NO